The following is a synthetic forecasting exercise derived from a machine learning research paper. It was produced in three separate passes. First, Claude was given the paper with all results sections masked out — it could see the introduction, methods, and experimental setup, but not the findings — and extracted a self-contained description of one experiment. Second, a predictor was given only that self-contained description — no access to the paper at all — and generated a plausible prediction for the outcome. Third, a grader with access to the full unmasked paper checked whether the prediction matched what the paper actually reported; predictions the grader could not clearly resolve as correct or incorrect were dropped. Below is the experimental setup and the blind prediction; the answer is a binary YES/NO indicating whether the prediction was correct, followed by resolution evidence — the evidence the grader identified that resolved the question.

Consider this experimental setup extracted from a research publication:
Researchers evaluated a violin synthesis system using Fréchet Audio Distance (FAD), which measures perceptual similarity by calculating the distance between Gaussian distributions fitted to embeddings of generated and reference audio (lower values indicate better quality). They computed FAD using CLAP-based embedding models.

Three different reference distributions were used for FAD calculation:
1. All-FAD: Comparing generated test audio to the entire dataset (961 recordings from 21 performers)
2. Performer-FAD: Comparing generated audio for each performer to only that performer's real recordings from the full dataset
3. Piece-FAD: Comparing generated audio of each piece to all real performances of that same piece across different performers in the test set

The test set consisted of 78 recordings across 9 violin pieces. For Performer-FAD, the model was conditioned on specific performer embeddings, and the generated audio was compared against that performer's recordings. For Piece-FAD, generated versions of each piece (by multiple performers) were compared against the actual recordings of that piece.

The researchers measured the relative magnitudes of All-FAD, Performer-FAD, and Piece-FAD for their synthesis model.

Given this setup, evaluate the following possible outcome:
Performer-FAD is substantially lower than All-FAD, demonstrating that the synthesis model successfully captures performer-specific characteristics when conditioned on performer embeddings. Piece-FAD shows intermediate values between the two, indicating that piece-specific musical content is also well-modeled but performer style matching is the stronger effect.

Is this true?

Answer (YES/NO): NO